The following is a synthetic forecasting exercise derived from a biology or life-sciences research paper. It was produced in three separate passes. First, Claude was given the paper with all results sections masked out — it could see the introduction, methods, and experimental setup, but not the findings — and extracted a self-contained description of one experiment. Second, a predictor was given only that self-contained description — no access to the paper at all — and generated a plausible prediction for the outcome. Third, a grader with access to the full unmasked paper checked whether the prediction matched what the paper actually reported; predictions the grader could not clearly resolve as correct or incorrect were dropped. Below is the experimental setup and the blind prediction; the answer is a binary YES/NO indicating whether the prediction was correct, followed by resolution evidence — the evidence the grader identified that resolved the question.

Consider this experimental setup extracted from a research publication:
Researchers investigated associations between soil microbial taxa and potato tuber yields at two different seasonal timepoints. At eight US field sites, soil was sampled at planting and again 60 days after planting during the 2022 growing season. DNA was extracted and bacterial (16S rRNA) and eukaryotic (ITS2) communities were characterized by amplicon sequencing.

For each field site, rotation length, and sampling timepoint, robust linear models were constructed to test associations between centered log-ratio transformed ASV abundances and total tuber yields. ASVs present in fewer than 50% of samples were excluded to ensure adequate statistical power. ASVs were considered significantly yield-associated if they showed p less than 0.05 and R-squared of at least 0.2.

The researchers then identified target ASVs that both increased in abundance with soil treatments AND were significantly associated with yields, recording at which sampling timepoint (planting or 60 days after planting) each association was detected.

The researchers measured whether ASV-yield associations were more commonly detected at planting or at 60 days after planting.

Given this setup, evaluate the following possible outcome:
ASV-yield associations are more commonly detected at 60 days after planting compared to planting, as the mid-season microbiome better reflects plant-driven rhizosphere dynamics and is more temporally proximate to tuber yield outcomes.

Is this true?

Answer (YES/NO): NO